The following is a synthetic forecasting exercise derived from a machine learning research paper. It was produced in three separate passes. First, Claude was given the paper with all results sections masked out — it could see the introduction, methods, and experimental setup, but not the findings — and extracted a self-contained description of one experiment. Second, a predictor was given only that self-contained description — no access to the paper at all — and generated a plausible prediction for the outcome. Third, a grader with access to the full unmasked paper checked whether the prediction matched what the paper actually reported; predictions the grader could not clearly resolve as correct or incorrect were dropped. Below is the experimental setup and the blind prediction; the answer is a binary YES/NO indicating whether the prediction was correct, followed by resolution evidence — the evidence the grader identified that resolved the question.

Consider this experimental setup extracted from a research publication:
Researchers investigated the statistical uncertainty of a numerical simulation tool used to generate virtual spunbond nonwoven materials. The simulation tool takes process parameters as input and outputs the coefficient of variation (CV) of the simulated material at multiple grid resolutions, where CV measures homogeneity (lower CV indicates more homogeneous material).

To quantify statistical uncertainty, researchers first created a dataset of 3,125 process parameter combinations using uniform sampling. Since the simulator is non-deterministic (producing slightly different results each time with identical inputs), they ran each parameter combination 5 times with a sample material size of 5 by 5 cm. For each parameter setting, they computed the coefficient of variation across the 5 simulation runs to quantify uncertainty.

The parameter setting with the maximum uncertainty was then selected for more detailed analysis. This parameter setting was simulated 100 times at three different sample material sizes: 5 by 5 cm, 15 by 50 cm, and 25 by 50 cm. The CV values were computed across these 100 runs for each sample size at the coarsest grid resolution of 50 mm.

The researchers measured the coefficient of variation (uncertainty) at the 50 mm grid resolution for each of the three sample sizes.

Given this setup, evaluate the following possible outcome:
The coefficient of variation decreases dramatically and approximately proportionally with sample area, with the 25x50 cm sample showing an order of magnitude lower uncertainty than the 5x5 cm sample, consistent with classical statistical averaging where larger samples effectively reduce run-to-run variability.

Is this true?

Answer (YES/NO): NO